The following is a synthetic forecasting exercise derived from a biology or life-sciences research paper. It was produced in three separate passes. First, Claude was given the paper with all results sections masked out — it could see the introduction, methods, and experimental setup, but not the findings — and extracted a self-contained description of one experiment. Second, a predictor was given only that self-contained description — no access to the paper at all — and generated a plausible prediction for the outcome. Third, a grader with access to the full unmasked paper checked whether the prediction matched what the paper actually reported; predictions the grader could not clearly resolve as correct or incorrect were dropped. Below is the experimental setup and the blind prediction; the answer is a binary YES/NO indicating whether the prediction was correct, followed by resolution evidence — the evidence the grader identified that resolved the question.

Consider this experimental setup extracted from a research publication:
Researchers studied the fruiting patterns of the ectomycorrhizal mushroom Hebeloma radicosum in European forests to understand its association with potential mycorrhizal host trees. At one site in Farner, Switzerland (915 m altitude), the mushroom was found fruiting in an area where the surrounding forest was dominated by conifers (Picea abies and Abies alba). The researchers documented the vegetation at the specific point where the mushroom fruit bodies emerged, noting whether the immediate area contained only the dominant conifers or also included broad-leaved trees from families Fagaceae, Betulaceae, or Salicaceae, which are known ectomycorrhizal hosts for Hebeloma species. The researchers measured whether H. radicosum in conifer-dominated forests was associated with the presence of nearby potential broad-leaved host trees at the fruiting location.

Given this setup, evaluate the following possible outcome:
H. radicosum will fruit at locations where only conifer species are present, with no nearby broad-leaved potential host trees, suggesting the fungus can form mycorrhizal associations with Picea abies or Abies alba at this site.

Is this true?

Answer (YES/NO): NO